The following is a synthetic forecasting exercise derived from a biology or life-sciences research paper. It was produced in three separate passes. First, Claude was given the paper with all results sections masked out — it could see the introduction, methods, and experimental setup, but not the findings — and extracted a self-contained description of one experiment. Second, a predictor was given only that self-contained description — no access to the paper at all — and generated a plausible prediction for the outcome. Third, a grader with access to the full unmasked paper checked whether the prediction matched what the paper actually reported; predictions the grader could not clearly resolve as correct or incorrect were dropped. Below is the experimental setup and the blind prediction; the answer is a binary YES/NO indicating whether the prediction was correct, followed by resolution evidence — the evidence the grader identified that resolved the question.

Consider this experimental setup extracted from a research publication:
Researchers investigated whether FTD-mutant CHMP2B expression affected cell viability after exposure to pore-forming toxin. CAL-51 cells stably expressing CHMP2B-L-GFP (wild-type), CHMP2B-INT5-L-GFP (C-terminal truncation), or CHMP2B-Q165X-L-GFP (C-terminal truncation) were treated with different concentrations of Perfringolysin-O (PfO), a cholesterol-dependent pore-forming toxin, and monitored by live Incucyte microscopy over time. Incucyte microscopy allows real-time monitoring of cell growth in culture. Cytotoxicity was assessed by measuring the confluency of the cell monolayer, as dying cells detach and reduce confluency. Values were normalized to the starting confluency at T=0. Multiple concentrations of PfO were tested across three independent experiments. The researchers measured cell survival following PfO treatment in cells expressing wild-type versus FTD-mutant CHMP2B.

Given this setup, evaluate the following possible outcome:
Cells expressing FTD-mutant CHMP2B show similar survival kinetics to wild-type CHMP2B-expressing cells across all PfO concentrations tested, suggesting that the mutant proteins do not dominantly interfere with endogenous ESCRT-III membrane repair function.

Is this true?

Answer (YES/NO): NO